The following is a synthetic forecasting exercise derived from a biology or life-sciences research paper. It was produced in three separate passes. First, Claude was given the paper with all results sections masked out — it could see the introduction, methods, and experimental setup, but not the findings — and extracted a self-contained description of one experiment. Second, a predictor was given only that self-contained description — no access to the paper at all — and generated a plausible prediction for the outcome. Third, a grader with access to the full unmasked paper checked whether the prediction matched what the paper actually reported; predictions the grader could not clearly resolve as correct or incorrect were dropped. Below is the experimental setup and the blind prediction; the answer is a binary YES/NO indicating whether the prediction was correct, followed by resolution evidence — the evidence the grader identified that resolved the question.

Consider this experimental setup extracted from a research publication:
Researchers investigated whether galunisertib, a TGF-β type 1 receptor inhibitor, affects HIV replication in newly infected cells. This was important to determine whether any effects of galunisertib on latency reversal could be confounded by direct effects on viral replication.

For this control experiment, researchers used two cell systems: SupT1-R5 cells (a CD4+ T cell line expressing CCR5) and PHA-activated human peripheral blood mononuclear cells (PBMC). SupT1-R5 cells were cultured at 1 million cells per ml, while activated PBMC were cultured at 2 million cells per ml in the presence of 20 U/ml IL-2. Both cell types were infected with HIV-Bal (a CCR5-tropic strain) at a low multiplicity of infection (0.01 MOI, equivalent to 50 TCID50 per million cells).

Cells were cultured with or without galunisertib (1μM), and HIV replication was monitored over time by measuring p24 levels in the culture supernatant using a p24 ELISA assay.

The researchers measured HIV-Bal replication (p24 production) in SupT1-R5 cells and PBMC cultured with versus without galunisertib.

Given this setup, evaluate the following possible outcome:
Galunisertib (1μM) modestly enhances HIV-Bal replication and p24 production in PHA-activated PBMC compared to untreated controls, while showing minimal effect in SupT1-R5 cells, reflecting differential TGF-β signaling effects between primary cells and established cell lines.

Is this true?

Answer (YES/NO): NO